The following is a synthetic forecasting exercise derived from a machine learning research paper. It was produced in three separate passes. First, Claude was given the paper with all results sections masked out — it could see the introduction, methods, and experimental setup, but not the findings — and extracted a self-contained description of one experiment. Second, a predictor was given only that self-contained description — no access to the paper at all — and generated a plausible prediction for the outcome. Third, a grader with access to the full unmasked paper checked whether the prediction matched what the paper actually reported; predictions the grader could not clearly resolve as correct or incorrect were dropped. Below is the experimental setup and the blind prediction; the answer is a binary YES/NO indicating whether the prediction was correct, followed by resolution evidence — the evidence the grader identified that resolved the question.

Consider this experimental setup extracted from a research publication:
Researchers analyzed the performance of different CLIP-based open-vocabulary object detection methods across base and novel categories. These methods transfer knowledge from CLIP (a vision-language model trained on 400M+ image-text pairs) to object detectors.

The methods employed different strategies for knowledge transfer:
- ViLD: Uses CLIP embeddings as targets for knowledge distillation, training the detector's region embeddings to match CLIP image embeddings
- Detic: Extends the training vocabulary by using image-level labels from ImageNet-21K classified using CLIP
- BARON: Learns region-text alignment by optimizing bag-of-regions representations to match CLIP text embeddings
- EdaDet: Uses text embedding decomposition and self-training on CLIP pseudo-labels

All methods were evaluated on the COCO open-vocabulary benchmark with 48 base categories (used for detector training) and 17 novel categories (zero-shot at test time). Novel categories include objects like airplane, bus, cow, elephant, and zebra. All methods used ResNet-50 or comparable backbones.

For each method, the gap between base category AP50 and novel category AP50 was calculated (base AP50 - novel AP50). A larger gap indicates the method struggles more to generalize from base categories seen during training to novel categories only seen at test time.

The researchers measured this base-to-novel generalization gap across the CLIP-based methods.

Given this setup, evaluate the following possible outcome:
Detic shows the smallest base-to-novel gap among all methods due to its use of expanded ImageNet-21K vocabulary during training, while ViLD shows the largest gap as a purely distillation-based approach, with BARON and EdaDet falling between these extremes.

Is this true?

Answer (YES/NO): NO